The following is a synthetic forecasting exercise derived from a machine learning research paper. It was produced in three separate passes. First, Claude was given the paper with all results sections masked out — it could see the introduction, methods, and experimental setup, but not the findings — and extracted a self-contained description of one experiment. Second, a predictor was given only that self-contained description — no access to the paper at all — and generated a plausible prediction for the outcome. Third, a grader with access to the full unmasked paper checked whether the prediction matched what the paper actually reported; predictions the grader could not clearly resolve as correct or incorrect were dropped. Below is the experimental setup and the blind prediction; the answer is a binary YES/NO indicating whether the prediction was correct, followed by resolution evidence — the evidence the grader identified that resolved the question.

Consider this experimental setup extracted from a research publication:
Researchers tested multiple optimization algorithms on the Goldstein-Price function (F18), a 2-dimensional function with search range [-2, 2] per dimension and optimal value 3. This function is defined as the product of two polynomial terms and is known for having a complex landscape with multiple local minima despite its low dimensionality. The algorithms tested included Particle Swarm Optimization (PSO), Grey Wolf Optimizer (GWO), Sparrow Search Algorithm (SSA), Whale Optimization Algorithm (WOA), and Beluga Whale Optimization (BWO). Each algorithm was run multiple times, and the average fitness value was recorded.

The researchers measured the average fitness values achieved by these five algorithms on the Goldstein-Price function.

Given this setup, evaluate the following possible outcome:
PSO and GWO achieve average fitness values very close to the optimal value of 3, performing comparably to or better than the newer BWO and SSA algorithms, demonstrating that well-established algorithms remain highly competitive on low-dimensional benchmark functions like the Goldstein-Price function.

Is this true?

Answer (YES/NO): YES